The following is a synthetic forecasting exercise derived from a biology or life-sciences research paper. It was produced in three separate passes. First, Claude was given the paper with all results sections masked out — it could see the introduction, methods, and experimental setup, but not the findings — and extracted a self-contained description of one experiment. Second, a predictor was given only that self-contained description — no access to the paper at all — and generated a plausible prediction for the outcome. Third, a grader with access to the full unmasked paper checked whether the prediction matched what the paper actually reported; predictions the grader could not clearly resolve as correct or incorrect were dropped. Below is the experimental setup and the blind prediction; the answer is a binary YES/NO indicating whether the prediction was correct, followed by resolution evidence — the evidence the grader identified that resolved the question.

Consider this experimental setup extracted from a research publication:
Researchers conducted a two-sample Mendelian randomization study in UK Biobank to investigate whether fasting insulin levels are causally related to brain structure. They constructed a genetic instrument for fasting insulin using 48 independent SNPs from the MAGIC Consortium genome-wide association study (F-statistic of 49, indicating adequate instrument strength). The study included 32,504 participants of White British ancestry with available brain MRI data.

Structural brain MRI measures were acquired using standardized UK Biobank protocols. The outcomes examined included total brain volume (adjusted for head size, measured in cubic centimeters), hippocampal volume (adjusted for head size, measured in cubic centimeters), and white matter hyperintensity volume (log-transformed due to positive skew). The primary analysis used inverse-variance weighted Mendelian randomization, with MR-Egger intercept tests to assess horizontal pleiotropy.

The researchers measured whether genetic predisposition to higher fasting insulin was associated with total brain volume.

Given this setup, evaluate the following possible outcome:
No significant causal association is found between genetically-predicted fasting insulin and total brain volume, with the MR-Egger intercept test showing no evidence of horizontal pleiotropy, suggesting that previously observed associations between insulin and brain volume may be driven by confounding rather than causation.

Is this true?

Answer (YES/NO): NO